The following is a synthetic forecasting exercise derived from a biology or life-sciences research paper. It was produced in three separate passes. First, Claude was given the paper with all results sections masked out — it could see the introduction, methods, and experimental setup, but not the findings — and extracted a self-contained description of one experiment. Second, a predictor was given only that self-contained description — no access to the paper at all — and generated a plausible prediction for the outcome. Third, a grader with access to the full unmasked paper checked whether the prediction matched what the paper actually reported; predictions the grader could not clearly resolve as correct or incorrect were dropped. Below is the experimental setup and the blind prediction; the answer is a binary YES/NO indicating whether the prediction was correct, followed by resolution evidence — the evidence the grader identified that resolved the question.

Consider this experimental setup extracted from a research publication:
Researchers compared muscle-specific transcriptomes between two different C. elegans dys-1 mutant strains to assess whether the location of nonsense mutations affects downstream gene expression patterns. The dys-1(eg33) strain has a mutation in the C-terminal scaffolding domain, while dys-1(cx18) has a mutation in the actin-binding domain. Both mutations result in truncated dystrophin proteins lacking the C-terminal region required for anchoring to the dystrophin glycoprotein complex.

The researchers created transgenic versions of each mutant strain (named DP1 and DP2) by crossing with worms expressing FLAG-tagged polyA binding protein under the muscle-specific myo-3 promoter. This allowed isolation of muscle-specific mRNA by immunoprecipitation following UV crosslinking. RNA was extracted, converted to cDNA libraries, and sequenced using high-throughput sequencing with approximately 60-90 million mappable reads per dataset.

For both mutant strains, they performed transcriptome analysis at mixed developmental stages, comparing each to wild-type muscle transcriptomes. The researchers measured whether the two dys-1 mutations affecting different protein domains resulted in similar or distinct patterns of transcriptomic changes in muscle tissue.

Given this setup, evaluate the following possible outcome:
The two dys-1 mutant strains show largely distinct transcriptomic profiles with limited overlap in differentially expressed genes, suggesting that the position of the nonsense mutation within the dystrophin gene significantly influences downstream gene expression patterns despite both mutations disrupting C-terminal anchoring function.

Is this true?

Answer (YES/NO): NO